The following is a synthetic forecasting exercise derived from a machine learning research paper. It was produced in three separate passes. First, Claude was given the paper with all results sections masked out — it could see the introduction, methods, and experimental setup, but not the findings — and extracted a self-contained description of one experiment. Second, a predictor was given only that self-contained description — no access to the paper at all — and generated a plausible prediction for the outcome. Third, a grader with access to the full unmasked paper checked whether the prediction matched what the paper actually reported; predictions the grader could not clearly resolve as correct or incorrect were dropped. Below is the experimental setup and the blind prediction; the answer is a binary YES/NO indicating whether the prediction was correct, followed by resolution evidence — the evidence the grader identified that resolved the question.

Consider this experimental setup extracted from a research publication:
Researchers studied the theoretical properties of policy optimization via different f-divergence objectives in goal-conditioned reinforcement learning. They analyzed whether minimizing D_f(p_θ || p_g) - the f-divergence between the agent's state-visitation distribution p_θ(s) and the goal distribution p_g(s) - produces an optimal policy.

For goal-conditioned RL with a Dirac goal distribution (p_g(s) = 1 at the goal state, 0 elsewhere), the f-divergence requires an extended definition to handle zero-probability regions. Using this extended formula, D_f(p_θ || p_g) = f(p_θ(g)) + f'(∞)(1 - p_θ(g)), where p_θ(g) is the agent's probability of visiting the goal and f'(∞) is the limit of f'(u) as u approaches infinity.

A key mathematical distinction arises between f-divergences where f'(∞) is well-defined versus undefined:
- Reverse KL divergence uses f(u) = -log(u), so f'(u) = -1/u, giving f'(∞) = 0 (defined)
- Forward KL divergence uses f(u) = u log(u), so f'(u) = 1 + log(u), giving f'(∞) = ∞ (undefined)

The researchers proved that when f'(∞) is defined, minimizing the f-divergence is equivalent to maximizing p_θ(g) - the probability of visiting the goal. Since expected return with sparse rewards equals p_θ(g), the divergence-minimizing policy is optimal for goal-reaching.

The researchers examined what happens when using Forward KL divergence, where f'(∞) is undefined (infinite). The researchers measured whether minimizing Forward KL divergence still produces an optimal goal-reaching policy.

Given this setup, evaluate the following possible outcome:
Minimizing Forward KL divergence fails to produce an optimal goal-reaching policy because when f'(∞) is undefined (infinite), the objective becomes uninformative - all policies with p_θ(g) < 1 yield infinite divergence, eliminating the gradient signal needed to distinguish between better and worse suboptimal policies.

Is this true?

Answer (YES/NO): NO